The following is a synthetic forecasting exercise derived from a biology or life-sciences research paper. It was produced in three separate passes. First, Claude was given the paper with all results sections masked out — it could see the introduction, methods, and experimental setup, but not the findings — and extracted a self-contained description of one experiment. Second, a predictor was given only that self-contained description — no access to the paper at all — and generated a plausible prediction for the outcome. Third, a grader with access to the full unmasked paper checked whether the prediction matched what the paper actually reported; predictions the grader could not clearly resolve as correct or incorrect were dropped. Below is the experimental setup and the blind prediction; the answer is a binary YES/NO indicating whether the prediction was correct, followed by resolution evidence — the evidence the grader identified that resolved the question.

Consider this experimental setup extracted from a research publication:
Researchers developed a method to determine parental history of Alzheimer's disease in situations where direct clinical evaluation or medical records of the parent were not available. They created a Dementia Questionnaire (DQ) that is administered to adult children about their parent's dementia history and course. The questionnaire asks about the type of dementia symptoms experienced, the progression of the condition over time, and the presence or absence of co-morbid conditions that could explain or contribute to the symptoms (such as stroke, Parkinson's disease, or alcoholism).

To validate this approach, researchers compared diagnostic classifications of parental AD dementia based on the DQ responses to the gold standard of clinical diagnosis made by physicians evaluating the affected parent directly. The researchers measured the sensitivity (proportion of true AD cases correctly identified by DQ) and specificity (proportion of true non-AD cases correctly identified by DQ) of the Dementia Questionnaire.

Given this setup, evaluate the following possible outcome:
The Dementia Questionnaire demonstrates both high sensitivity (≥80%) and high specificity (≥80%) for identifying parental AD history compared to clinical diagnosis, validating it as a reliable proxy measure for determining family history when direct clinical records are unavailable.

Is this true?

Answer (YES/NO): YES